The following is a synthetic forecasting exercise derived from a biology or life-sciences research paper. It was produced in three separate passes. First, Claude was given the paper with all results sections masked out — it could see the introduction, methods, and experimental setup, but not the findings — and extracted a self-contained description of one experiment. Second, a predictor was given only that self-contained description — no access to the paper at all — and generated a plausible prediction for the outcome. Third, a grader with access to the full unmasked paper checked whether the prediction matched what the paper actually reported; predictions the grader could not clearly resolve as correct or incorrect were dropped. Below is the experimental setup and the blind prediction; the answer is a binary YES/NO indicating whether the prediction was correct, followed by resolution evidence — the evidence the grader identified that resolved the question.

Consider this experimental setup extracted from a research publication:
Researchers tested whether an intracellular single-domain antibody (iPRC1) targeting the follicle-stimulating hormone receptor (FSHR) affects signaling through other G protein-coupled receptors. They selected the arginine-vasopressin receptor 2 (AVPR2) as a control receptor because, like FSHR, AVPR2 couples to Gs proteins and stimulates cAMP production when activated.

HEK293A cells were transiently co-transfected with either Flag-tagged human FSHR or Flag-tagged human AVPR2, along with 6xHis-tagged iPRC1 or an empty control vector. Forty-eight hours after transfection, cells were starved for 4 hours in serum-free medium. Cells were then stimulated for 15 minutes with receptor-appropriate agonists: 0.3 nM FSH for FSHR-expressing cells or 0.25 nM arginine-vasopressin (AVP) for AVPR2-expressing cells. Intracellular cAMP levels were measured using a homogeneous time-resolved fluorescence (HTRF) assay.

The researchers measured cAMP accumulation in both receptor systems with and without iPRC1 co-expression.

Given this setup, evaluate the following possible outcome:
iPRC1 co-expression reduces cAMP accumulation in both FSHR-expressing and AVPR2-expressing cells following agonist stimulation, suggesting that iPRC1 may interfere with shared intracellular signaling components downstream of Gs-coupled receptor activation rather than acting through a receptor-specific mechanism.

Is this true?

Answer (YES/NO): NO